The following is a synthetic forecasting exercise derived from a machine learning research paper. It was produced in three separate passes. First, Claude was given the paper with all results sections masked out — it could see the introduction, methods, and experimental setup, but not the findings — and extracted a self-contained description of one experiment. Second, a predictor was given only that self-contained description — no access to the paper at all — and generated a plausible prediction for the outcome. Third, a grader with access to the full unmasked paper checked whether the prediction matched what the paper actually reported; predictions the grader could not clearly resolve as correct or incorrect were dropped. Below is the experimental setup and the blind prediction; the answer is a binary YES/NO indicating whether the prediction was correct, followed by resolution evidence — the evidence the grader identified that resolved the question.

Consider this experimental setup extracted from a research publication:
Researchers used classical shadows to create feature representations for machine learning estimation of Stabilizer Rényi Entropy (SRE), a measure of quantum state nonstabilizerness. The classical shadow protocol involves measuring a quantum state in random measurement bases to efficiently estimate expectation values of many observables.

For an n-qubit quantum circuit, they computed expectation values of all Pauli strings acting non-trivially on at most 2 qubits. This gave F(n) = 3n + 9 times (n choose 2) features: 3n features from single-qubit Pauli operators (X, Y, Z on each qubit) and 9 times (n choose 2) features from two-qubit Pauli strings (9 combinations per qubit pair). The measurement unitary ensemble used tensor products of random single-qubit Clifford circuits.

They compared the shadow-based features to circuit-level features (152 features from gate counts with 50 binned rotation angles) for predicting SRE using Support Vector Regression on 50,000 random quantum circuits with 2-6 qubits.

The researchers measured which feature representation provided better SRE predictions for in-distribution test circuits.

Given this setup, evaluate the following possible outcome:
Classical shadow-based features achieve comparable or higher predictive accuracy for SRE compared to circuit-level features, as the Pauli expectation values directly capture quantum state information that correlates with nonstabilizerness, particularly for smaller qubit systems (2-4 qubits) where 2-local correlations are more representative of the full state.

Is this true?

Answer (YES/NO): NO